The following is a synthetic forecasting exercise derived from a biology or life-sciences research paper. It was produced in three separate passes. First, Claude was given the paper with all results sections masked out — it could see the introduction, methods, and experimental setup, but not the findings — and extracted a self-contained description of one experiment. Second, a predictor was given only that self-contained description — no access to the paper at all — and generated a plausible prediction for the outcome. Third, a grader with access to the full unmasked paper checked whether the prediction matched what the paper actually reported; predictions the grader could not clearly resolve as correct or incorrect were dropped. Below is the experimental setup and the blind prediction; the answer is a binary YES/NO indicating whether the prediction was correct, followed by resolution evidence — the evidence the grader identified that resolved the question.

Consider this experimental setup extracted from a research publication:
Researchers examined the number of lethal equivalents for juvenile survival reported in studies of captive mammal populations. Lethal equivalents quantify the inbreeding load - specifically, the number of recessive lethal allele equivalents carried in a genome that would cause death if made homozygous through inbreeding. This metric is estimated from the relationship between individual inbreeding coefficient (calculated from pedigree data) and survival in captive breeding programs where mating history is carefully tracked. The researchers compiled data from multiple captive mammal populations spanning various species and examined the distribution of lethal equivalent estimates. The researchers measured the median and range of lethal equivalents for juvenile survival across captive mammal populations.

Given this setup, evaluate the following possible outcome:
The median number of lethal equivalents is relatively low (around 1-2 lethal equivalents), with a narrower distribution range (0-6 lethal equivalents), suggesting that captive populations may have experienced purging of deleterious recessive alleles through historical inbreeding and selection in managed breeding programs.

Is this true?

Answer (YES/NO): NO